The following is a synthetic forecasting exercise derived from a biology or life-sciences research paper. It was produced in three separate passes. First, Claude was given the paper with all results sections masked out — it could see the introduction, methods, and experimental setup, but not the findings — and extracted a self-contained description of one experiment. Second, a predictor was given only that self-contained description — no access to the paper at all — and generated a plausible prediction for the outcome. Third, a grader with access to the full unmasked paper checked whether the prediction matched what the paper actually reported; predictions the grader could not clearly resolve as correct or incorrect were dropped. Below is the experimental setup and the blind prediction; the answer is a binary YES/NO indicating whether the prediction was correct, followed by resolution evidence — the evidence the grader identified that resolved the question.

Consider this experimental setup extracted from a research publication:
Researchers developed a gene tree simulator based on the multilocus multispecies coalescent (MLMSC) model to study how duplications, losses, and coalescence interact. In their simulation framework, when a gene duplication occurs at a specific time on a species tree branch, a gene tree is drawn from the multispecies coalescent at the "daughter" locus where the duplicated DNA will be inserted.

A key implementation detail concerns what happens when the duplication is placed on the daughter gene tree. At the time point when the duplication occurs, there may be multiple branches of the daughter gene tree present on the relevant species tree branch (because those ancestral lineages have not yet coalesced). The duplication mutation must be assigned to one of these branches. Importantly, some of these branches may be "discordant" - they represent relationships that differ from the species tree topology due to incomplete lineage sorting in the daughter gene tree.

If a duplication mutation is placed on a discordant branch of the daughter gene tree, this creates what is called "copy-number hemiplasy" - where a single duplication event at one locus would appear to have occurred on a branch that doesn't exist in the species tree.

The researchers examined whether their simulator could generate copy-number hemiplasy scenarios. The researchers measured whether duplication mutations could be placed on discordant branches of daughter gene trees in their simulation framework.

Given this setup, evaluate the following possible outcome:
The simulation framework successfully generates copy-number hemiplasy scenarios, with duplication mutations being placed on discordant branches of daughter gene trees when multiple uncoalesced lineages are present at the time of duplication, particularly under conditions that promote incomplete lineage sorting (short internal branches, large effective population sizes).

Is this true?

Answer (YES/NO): YES